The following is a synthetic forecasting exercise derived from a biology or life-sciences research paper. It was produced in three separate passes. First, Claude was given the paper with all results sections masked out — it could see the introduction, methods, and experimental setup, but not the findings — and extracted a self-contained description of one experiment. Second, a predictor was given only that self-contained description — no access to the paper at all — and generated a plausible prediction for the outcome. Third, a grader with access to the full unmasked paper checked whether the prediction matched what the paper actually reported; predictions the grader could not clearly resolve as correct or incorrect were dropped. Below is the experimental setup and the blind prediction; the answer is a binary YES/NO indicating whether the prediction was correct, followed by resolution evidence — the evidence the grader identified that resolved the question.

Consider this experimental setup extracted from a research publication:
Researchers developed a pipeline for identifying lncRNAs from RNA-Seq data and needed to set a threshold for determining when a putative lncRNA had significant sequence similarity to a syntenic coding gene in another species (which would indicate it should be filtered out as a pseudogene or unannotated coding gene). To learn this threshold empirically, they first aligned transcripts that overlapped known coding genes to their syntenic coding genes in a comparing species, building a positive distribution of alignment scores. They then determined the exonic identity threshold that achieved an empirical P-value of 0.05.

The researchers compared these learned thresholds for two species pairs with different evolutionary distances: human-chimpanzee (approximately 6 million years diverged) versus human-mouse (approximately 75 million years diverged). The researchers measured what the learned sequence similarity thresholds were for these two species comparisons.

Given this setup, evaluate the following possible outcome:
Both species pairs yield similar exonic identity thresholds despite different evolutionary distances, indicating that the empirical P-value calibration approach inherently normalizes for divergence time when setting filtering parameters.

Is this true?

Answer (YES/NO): NO